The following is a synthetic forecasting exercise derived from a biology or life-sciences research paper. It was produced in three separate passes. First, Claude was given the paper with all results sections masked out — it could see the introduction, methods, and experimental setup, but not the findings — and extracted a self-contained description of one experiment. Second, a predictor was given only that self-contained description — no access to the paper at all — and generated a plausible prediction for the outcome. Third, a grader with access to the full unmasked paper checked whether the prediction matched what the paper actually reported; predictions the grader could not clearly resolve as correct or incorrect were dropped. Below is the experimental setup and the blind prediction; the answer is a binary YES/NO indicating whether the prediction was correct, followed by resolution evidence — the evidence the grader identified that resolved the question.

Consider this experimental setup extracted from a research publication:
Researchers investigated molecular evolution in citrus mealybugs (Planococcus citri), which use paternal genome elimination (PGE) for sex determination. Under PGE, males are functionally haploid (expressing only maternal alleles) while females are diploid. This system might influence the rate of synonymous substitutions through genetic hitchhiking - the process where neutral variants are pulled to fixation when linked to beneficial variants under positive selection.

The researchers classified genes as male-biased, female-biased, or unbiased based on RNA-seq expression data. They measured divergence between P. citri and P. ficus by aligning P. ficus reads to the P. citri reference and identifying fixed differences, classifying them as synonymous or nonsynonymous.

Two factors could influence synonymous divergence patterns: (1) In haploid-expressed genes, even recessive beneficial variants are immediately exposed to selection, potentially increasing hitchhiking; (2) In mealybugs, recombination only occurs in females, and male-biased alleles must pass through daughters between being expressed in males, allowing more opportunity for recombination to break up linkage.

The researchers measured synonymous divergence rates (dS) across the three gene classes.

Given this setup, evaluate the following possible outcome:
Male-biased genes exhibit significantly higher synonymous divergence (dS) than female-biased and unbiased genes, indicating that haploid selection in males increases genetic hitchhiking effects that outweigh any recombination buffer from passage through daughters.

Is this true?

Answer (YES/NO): NO